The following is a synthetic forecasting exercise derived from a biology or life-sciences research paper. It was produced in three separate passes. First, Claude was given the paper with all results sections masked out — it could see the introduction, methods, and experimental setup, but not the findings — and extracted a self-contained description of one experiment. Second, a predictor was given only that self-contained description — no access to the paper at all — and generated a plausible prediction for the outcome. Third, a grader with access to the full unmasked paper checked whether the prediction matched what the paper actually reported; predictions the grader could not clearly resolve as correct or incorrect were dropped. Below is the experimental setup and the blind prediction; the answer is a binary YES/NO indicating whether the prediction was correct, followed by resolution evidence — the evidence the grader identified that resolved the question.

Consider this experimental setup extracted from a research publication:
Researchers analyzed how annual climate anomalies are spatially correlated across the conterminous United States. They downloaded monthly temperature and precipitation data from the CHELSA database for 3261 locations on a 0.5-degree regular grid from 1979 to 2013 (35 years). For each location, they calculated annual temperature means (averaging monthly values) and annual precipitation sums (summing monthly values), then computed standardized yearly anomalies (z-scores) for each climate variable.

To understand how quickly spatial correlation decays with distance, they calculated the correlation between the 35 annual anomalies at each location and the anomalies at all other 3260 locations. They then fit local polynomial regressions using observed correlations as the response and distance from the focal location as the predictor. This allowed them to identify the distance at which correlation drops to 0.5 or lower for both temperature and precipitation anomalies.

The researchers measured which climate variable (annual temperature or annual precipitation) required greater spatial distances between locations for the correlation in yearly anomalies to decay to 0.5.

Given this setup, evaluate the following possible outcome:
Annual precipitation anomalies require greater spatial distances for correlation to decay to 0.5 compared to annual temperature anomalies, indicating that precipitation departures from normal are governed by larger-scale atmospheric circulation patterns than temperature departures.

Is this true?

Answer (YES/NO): NO